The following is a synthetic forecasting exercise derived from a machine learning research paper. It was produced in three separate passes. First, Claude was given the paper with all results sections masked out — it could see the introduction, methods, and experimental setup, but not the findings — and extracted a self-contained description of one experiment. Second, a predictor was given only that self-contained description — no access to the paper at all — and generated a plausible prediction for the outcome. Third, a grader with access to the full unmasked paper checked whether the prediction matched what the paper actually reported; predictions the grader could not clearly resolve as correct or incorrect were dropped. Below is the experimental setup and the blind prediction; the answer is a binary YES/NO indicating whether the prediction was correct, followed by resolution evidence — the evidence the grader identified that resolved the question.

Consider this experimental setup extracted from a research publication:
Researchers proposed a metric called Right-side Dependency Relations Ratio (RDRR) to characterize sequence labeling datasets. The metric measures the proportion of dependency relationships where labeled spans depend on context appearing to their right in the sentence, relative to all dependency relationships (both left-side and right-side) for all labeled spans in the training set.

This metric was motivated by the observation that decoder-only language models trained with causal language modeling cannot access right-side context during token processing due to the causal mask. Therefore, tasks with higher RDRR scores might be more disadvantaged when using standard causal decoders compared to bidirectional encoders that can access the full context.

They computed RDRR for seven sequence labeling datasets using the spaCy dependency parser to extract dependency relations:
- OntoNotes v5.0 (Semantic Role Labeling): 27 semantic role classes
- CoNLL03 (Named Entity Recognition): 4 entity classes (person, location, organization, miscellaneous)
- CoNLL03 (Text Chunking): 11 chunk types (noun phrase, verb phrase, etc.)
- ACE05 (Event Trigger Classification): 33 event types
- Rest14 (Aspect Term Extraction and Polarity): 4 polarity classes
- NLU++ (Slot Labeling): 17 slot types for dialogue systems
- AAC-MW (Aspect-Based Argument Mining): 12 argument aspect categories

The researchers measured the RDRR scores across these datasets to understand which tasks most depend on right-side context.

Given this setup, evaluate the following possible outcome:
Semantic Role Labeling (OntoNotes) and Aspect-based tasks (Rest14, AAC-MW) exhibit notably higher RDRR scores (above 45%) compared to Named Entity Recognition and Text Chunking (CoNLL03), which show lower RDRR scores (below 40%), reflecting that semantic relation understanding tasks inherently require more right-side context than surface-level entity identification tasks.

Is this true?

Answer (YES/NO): NO